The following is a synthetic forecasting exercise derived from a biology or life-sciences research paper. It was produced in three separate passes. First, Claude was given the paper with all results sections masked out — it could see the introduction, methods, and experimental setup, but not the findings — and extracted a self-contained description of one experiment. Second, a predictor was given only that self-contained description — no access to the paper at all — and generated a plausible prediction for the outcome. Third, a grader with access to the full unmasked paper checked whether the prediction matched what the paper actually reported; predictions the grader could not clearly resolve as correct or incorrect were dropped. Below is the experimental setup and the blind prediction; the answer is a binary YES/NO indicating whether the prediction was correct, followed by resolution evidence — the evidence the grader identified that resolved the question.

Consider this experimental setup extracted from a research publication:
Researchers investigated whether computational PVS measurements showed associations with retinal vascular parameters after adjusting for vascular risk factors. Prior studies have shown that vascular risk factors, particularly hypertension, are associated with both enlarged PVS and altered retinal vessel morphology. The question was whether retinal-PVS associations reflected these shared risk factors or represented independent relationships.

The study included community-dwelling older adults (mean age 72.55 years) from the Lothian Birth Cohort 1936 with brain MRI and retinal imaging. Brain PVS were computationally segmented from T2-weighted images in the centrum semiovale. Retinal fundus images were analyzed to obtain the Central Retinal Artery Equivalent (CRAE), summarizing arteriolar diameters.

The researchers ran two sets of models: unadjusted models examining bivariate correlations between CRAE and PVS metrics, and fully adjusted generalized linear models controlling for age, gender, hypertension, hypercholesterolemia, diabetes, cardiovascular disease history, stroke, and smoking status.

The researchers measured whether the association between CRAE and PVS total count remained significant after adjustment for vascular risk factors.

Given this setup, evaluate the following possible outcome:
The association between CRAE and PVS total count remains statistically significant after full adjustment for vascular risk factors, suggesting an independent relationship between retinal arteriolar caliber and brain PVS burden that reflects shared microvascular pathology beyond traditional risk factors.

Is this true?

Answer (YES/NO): YES